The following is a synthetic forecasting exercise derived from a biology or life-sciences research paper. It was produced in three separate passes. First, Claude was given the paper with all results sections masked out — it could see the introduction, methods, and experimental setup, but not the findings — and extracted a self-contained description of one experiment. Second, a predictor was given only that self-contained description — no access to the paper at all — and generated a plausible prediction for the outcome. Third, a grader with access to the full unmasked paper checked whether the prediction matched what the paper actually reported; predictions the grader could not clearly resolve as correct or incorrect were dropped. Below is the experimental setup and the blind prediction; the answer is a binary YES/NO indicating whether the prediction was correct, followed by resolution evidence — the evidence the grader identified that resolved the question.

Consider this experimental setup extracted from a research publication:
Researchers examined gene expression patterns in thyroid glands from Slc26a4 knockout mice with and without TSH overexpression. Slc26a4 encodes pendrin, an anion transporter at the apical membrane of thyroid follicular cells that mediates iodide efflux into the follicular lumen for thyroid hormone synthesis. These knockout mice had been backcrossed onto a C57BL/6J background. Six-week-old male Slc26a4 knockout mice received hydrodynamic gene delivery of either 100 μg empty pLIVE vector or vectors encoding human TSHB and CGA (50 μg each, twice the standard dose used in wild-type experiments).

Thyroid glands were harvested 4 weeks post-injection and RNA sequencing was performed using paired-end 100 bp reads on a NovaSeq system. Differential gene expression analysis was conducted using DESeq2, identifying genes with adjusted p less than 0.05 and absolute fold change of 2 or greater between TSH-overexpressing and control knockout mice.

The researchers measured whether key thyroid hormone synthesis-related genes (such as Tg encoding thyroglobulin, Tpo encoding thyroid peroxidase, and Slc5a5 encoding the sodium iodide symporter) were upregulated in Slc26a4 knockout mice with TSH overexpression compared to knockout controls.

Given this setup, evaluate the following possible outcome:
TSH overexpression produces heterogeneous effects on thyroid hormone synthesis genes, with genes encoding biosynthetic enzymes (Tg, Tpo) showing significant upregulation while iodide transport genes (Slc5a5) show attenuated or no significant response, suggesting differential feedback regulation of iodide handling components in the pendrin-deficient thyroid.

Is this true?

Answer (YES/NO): NO